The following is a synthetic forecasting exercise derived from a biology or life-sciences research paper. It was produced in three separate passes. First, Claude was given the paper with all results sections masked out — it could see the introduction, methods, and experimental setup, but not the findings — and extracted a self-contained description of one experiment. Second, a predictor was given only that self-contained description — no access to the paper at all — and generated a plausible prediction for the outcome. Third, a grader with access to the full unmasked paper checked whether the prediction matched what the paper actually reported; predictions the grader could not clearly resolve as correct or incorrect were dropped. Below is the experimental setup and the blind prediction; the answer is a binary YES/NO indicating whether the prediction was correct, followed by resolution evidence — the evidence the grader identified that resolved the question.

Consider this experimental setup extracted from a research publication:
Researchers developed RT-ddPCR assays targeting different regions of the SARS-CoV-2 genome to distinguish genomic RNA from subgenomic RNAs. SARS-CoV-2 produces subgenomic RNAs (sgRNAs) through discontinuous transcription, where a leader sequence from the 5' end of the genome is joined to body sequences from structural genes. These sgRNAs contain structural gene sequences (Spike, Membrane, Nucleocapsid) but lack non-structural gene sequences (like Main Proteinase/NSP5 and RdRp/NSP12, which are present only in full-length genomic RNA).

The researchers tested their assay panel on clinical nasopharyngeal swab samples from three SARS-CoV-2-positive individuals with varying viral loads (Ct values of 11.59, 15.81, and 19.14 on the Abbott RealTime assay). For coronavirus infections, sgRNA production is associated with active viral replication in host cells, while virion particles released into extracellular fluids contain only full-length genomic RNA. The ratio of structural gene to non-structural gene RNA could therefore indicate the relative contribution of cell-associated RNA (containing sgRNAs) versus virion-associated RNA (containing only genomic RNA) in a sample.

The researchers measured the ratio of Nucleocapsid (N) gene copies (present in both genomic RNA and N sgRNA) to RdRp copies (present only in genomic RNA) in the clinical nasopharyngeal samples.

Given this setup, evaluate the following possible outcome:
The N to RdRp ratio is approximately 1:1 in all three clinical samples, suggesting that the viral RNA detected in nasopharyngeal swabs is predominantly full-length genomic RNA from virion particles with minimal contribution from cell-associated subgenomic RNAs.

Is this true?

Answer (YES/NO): NO